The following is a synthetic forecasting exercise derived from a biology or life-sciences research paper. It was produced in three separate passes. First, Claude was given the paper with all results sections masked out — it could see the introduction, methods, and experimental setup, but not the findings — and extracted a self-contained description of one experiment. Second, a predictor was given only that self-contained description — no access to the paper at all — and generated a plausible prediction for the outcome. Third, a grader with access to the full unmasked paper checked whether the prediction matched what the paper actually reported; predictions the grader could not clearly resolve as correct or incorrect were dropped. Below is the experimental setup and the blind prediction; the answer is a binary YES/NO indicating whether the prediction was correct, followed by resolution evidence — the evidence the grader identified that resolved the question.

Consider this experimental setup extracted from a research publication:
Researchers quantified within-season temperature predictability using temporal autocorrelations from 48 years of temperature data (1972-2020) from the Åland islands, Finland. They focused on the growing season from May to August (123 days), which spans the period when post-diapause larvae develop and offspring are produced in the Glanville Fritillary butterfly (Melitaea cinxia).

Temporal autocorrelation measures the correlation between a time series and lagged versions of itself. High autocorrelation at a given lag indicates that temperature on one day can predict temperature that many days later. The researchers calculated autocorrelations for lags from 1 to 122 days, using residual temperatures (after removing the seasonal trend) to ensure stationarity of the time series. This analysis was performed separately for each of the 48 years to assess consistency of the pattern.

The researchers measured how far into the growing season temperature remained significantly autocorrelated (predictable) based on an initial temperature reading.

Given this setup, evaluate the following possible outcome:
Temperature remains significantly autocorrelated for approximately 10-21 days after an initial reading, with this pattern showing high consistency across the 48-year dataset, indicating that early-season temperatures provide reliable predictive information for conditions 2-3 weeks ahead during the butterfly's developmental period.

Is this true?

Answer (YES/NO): NO